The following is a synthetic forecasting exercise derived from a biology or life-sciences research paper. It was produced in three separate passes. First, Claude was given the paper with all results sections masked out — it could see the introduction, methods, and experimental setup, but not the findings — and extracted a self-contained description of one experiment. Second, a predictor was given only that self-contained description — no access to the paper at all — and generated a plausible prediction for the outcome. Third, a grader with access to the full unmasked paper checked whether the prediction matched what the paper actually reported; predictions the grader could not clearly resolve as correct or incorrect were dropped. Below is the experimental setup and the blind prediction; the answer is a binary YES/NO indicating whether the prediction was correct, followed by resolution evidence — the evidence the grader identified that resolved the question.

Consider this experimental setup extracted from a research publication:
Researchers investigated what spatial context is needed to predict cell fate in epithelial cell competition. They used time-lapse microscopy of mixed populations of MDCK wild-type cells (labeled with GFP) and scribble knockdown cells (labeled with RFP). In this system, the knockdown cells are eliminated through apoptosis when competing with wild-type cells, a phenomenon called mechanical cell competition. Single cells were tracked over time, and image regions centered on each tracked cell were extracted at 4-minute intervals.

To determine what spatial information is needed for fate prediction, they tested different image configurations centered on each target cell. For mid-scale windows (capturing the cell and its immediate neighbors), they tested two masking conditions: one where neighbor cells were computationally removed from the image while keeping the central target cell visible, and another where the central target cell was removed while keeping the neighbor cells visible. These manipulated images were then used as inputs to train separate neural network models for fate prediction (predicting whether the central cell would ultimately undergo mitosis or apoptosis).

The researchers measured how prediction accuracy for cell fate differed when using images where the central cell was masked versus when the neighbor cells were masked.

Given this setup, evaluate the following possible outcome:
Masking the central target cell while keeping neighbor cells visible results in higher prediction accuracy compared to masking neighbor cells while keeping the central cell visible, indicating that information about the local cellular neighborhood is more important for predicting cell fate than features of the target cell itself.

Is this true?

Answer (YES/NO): NO